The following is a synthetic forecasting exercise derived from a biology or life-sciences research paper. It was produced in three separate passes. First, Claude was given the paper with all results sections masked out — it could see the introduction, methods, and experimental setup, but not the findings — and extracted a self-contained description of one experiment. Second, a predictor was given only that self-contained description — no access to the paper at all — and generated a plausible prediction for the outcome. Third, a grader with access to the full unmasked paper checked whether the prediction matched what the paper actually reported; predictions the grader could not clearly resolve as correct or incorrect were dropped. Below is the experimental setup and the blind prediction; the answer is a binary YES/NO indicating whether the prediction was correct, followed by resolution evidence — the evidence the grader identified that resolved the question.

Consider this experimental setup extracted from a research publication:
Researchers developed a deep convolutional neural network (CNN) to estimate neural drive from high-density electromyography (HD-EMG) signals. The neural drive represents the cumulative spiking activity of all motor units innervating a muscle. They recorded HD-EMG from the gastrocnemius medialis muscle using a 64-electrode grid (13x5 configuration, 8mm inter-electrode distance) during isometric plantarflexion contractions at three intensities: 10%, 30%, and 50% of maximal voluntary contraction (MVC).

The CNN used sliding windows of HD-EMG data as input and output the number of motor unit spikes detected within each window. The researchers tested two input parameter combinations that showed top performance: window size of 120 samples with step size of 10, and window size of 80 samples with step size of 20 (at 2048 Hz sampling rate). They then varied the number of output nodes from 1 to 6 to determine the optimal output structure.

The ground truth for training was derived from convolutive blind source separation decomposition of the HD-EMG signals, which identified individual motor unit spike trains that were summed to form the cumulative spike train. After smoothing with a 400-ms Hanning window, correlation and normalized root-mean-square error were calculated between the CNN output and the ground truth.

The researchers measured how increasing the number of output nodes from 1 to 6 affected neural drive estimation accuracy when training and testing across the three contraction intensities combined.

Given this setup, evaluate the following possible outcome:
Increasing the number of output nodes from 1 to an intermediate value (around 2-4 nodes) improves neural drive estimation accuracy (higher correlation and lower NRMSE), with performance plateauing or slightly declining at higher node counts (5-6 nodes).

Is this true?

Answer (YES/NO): YES